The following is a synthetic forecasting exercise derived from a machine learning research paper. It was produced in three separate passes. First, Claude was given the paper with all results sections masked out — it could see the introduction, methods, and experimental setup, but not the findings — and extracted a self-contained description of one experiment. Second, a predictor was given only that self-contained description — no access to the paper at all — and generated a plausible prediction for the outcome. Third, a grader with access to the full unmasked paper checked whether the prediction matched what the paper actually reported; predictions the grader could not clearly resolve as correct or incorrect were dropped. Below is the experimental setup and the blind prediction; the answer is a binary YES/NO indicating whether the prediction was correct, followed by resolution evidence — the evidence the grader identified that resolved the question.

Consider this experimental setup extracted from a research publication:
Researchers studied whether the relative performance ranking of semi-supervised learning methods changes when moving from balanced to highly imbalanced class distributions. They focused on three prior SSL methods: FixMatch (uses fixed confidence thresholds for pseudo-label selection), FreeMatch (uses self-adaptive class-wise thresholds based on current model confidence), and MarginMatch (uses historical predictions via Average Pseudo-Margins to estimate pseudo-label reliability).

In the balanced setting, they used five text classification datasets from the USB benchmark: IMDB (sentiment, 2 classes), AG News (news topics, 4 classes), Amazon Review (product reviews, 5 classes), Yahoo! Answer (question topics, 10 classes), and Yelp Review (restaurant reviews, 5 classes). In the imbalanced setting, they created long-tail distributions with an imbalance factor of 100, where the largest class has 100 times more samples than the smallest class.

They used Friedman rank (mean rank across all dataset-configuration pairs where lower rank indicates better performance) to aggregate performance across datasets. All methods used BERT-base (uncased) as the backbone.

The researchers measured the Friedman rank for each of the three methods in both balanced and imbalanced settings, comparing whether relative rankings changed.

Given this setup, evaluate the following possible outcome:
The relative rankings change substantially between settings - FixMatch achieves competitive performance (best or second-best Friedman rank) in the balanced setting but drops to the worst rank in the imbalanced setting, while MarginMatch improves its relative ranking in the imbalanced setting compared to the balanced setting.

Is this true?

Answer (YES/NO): NO